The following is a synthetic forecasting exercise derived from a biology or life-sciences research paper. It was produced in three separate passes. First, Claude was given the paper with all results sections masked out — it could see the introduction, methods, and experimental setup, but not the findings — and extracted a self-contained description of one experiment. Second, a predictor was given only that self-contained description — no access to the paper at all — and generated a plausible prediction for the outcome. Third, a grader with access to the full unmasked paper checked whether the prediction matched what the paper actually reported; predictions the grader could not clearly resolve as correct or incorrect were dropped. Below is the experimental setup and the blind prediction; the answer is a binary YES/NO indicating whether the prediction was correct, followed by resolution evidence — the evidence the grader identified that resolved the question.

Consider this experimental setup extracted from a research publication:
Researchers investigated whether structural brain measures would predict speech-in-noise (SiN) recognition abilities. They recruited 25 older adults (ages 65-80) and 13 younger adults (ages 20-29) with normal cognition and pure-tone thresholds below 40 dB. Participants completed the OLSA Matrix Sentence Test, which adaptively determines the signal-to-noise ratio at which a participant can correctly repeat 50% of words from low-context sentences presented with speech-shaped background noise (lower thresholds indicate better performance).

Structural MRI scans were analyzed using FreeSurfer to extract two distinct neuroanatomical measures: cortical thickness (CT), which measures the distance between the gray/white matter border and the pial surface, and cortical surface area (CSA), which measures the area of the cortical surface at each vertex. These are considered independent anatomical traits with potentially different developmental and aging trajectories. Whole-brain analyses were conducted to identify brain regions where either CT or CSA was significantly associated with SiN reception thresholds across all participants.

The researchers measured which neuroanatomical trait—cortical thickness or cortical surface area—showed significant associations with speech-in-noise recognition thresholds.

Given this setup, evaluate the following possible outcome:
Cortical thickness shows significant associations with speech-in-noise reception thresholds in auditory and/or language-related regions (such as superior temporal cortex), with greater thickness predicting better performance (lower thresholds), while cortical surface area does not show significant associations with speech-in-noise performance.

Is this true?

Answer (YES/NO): YES